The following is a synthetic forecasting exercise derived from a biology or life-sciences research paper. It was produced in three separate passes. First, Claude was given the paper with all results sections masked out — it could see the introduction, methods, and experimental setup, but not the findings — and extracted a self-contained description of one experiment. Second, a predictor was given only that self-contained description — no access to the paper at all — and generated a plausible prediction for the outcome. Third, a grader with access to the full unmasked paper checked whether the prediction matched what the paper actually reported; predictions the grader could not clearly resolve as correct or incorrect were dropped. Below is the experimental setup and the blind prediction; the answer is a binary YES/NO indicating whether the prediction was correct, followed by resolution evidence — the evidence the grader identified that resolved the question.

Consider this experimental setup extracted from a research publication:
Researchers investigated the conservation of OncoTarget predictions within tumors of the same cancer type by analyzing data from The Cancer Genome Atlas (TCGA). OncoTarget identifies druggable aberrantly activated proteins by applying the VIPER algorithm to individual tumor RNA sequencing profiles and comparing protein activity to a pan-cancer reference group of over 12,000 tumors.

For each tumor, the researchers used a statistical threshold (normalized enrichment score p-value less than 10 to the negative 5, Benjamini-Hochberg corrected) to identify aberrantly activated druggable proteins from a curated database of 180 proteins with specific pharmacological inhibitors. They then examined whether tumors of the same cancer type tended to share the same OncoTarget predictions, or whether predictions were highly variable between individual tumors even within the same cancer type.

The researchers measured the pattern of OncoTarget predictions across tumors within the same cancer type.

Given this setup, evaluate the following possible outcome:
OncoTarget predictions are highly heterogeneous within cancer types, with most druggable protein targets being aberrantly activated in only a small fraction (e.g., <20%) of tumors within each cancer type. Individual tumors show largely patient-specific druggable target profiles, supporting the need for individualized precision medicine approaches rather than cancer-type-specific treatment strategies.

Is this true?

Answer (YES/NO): NO